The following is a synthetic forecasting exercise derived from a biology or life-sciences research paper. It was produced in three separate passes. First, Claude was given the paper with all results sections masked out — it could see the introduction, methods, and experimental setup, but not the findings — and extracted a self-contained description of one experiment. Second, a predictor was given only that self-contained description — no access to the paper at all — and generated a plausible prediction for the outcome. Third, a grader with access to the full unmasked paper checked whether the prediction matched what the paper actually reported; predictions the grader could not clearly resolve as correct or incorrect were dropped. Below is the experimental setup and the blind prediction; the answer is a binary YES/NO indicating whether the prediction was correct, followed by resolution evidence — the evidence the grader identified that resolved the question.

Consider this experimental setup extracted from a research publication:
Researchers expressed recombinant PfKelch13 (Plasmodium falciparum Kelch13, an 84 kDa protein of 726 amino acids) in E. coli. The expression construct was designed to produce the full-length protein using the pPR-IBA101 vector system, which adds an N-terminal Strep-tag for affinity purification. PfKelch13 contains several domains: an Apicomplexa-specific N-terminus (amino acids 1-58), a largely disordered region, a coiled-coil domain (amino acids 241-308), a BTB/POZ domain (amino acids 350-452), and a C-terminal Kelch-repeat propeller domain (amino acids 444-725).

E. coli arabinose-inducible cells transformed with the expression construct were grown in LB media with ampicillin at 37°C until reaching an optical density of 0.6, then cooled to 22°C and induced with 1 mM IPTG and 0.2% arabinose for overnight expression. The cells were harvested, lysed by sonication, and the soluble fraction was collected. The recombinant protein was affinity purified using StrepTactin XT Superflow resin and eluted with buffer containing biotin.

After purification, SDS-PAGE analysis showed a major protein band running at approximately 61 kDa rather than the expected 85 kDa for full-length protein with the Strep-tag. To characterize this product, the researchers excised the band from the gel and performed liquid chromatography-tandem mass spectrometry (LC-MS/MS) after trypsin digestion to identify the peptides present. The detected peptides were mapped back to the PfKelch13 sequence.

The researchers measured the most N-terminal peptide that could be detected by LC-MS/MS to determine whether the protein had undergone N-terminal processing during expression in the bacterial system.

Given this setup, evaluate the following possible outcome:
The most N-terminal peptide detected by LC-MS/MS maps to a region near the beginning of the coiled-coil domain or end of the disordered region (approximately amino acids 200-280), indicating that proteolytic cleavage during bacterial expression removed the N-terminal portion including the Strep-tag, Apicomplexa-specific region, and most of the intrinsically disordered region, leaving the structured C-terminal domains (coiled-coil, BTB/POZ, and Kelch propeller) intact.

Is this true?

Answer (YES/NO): NO